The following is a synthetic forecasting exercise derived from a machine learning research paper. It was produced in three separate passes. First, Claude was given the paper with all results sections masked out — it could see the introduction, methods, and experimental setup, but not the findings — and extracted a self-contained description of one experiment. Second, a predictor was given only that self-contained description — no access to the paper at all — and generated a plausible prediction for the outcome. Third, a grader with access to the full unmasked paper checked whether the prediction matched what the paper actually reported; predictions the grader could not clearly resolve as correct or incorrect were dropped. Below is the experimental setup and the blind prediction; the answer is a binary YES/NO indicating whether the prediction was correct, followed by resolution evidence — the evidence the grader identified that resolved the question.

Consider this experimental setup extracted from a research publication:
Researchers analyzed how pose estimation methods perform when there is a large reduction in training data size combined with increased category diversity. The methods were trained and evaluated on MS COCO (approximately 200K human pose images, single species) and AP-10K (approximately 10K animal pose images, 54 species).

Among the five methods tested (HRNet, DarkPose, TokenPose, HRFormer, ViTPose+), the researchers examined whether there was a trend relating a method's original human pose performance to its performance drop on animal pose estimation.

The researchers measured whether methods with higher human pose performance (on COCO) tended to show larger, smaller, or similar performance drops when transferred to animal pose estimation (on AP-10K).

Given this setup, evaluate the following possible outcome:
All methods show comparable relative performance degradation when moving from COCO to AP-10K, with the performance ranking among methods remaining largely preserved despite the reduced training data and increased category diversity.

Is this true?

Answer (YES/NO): NO